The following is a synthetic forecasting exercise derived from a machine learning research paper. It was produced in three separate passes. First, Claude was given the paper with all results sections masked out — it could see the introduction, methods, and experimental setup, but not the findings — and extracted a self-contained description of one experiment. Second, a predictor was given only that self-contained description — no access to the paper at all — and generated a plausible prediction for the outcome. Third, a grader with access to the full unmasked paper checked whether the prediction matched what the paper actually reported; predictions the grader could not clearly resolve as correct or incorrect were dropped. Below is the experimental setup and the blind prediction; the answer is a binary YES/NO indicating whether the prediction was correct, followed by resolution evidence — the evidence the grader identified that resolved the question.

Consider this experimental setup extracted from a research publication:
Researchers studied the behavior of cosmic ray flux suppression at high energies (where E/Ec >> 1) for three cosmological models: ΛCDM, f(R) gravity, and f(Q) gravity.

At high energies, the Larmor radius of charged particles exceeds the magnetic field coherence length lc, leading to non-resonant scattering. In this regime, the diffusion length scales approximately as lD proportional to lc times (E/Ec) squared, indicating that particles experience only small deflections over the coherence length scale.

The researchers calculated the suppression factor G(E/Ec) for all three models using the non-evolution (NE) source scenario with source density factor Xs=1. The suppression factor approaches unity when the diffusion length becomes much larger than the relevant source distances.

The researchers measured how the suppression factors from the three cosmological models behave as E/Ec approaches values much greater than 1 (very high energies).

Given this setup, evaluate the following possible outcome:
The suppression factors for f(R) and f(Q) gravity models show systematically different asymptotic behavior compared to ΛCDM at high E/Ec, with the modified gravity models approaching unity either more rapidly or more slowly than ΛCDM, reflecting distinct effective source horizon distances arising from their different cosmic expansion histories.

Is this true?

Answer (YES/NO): YES